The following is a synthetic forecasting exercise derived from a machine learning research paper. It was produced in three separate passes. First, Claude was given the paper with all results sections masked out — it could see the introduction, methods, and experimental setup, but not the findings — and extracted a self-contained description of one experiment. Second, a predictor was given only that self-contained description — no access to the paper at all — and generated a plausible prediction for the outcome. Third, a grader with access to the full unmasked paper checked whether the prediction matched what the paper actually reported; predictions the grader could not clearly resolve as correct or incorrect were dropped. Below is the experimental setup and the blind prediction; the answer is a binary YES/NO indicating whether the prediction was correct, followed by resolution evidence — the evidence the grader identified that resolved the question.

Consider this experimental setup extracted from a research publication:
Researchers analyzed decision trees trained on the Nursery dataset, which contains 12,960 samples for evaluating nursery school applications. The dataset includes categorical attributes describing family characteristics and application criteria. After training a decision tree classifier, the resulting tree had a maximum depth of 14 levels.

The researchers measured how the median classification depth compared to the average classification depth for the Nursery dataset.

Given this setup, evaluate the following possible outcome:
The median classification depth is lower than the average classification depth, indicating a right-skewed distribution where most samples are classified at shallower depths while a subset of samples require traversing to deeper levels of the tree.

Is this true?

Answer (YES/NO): NO